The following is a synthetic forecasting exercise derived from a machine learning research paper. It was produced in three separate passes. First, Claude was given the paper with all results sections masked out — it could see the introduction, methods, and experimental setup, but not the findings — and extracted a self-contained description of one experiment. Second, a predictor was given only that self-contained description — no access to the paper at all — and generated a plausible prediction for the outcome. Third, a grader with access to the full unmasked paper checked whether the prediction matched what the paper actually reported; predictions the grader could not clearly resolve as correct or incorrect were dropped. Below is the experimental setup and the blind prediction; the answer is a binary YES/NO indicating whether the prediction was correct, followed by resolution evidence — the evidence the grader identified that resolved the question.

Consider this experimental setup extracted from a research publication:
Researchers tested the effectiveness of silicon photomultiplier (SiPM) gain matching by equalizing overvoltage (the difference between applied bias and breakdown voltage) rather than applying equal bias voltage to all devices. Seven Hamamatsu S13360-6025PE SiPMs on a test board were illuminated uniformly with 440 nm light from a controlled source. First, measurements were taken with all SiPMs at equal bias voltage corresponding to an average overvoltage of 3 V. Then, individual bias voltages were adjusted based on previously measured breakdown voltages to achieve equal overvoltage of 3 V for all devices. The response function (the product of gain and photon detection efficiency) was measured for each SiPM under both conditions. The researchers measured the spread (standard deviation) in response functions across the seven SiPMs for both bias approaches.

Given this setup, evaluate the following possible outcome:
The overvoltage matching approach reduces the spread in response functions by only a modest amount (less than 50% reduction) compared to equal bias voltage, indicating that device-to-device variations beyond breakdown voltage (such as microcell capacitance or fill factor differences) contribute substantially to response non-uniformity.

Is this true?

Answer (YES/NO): NO